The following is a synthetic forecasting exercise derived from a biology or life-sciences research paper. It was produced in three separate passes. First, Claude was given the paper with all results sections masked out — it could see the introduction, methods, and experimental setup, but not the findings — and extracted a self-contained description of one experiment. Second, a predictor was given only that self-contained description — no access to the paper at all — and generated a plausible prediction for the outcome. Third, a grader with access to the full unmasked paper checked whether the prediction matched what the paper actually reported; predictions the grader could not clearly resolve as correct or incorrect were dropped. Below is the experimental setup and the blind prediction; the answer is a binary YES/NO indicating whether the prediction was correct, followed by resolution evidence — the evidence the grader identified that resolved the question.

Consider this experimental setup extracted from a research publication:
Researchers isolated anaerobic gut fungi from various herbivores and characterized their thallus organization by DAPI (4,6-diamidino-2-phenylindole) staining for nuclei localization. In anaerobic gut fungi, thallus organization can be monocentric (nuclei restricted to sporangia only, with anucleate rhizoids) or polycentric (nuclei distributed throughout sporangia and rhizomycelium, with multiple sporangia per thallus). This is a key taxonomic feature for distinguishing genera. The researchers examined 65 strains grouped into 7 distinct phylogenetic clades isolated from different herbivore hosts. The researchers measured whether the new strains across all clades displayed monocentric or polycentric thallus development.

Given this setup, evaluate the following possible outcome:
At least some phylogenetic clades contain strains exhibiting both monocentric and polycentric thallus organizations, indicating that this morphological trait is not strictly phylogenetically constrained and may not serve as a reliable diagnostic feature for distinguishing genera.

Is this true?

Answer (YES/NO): NO